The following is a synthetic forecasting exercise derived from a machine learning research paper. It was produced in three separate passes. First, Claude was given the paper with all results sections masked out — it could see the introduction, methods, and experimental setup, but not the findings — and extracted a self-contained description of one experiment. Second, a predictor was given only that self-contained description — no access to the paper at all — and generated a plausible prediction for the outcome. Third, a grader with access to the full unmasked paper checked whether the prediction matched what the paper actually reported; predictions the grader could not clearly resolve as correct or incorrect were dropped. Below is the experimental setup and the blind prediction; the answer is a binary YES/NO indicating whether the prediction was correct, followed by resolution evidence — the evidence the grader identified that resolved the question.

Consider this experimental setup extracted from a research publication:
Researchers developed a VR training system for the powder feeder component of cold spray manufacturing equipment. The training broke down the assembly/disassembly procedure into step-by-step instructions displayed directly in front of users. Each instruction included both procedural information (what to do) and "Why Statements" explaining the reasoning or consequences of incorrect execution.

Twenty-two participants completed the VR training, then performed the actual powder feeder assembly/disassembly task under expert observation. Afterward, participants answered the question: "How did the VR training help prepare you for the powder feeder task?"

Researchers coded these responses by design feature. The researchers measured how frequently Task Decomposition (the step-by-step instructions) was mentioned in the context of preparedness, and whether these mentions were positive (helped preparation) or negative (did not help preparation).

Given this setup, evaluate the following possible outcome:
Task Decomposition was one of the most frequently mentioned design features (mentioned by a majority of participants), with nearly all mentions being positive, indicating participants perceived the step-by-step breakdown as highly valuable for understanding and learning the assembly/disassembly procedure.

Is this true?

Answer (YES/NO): NO